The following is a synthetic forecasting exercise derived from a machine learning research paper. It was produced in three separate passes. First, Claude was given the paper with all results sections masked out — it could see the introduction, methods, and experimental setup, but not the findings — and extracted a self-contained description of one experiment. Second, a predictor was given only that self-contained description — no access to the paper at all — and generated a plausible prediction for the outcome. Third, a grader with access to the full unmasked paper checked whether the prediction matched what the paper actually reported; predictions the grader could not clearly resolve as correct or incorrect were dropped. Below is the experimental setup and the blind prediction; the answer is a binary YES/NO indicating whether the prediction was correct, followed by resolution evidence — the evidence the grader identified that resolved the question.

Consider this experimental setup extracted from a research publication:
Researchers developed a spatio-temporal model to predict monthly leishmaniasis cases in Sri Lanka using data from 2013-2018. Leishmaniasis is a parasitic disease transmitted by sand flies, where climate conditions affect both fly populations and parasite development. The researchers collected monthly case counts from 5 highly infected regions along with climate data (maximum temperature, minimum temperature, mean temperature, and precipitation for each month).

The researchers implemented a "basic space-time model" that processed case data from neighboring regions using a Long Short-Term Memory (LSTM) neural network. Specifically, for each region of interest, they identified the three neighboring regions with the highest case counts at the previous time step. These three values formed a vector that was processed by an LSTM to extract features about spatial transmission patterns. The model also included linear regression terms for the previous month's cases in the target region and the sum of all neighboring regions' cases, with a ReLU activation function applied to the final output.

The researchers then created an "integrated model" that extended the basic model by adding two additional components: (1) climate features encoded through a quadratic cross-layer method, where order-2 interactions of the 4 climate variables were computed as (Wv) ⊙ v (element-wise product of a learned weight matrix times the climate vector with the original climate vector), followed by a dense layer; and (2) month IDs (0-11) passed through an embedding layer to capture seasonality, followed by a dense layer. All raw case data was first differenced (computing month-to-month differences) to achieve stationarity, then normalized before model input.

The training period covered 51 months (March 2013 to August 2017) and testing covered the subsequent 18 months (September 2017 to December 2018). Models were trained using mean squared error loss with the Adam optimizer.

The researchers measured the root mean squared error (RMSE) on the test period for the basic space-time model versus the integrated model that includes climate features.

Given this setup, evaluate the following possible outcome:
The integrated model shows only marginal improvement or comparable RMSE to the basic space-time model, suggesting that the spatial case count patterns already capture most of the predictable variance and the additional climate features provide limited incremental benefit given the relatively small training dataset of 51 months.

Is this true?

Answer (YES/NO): NO